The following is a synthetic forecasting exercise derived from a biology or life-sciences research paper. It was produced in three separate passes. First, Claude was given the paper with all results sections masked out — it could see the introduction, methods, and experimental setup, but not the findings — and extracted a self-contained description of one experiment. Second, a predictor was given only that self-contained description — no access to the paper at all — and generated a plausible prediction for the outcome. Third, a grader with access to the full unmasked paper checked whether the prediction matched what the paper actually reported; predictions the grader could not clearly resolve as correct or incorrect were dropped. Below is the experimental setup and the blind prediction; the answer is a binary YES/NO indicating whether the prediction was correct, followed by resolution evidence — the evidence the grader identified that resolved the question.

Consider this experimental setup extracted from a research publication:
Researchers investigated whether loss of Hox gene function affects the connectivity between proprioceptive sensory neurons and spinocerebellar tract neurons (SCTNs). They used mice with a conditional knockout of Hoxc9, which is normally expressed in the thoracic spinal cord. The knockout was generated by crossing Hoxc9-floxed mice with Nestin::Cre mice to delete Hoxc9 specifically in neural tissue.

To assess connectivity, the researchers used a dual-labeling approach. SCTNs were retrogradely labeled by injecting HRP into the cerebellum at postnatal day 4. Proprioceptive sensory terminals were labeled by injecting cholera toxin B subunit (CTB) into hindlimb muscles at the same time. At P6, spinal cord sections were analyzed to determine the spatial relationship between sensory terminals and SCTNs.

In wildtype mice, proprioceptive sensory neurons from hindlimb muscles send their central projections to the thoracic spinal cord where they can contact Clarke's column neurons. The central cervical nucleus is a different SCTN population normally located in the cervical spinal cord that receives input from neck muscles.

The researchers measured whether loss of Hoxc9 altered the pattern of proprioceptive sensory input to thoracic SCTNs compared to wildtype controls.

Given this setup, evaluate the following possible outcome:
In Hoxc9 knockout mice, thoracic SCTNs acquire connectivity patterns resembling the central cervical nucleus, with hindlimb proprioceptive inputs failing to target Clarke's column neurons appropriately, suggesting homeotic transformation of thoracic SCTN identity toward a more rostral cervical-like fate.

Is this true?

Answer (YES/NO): NO